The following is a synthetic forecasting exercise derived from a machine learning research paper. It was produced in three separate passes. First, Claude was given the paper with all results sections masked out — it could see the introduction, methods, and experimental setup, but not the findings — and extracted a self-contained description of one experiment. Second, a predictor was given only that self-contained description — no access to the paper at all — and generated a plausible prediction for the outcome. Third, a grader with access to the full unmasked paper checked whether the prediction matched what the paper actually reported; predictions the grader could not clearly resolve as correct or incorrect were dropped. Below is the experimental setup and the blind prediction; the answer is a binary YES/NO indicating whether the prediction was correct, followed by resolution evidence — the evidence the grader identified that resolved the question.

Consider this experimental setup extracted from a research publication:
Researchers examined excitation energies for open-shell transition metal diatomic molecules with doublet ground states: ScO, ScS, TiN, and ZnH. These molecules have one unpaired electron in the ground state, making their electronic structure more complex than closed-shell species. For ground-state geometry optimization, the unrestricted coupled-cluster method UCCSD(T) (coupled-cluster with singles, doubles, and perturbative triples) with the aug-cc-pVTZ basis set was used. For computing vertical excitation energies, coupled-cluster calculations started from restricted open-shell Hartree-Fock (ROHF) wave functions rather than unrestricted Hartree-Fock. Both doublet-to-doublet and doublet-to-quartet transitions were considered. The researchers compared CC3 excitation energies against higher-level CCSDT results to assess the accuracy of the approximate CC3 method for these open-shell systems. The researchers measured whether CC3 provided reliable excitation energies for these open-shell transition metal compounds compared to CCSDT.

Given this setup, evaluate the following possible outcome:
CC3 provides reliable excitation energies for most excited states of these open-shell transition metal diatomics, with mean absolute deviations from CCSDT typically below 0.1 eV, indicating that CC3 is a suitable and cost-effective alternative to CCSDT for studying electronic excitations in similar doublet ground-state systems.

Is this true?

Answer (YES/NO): NO